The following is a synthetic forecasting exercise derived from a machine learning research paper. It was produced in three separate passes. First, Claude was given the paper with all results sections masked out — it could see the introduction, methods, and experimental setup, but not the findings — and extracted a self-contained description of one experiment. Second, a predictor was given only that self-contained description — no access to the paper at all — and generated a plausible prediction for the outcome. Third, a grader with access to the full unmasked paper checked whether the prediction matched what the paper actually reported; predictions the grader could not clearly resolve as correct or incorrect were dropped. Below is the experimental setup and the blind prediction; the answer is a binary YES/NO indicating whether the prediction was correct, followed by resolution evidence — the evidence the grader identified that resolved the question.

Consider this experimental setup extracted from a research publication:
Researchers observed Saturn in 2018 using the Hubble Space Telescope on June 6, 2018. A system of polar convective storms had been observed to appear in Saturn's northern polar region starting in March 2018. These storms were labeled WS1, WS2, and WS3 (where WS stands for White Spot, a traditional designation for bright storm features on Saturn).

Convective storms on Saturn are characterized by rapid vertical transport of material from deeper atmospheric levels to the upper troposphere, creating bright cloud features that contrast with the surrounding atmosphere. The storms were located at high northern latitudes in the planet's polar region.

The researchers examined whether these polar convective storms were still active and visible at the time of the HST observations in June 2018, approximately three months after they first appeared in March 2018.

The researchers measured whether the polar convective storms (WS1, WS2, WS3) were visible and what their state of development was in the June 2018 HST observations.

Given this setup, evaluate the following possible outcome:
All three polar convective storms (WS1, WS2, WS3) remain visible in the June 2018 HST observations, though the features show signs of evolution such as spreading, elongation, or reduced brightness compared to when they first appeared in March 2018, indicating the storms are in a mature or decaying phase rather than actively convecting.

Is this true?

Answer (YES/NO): NO